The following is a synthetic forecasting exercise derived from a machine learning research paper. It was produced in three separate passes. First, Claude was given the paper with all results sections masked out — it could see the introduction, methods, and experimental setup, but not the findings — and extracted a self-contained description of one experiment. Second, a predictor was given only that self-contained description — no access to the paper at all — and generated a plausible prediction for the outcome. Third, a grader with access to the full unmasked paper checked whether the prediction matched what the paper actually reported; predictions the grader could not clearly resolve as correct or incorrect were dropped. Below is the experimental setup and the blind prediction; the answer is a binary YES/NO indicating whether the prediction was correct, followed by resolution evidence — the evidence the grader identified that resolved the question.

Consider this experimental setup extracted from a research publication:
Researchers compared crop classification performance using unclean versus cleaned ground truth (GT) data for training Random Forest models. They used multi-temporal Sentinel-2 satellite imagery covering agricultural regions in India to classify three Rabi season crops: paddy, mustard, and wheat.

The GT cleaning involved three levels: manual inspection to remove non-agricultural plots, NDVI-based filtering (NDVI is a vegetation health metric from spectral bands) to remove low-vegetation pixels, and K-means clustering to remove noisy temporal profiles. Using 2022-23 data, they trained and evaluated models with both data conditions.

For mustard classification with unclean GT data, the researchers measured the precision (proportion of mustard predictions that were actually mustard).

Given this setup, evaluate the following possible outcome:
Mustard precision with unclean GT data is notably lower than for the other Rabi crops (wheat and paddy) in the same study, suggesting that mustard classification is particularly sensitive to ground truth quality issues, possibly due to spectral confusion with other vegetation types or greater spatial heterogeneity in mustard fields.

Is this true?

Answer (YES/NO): NO